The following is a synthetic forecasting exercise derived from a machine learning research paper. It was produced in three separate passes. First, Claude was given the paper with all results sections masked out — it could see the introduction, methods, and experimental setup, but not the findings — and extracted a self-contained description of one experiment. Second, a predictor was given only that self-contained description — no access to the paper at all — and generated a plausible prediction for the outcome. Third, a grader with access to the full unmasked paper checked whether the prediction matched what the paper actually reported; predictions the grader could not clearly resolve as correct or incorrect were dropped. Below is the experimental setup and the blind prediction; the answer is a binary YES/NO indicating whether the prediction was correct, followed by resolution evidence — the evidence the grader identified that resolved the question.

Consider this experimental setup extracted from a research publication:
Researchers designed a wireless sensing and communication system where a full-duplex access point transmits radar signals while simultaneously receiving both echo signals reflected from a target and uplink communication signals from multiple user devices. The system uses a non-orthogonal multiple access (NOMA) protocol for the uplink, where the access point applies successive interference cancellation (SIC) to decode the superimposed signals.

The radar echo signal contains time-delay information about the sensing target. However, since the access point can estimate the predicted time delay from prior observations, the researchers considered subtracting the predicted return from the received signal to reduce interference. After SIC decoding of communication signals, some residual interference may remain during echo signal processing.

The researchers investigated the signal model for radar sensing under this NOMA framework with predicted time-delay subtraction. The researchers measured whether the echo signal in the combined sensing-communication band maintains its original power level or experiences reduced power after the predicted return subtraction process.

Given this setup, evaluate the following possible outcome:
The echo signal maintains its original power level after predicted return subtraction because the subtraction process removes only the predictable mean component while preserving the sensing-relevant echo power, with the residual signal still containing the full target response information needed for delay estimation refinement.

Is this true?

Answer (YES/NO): NO